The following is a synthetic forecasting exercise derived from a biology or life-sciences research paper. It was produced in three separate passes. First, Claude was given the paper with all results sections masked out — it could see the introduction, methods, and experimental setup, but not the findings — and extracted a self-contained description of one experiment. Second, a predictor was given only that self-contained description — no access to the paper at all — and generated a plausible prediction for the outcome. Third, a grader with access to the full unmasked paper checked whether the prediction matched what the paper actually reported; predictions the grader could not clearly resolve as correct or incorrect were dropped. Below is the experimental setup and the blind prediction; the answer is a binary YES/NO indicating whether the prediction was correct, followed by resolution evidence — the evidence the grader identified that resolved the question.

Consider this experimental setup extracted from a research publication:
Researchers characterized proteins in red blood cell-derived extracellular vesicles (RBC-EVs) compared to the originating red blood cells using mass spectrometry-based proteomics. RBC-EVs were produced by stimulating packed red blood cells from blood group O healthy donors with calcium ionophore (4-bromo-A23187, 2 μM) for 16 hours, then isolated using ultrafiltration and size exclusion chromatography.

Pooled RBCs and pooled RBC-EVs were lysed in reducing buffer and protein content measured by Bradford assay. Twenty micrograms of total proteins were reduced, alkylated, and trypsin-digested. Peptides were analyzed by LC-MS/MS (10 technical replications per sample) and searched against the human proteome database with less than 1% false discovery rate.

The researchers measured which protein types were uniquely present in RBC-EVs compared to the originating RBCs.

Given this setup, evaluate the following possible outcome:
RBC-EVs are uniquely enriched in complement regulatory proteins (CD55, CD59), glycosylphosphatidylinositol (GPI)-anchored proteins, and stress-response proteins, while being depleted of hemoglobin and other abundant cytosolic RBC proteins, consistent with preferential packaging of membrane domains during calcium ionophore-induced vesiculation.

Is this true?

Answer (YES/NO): NO